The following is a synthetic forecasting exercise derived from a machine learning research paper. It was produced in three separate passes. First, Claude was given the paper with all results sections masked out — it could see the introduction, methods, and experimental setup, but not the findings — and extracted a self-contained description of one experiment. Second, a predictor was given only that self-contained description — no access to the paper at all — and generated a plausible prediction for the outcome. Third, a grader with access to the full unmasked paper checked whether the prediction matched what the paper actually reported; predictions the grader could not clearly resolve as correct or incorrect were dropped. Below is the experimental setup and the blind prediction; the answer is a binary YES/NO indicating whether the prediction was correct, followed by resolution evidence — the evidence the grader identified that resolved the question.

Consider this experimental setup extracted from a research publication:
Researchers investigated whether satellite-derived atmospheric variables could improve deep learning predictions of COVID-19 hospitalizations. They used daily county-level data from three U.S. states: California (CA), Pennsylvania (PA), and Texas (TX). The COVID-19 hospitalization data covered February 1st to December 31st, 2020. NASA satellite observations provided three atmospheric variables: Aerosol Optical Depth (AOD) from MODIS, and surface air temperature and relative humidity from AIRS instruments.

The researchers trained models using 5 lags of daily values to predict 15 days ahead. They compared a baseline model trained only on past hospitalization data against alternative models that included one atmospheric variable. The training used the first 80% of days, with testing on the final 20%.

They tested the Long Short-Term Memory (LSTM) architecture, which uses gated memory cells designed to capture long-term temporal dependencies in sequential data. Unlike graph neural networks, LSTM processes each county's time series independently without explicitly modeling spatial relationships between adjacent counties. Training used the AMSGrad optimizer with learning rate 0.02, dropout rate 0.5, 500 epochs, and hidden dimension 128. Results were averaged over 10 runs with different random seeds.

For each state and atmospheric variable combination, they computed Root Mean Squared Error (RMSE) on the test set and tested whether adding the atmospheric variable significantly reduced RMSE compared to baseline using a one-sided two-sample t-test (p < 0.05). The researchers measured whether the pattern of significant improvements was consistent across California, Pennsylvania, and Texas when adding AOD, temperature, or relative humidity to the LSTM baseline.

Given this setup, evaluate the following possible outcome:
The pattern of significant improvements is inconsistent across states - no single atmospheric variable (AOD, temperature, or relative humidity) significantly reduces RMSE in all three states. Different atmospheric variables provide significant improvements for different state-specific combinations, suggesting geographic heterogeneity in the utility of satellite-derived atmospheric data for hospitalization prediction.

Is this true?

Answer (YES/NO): YES